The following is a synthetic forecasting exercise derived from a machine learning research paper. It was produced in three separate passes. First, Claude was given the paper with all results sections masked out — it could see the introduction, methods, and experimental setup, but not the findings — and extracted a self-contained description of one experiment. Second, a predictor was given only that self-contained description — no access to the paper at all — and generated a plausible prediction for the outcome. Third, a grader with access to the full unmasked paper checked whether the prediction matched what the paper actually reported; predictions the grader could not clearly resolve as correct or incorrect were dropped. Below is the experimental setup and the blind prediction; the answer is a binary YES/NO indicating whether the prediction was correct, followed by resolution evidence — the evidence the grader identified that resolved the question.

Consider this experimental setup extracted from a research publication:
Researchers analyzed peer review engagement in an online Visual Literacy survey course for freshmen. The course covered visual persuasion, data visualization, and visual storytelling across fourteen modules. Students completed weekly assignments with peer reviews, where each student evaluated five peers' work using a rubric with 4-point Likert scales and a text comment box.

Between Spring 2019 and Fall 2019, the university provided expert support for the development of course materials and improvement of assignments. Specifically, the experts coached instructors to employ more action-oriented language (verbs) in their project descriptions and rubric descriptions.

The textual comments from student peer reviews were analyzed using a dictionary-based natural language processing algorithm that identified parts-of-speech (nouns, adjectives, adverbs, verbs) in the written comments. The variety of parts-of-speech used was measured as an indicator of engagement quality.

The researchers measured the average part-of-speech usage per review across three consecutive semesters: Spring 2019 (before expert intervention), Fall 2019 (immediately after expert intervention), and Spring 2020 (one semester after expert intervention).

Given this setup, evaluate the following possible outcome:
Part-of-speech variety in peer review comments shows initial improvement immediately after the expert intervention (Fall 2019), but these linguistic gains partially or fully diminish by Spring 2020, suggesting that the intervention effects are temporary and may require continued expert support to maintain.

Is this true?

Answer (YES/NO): YES